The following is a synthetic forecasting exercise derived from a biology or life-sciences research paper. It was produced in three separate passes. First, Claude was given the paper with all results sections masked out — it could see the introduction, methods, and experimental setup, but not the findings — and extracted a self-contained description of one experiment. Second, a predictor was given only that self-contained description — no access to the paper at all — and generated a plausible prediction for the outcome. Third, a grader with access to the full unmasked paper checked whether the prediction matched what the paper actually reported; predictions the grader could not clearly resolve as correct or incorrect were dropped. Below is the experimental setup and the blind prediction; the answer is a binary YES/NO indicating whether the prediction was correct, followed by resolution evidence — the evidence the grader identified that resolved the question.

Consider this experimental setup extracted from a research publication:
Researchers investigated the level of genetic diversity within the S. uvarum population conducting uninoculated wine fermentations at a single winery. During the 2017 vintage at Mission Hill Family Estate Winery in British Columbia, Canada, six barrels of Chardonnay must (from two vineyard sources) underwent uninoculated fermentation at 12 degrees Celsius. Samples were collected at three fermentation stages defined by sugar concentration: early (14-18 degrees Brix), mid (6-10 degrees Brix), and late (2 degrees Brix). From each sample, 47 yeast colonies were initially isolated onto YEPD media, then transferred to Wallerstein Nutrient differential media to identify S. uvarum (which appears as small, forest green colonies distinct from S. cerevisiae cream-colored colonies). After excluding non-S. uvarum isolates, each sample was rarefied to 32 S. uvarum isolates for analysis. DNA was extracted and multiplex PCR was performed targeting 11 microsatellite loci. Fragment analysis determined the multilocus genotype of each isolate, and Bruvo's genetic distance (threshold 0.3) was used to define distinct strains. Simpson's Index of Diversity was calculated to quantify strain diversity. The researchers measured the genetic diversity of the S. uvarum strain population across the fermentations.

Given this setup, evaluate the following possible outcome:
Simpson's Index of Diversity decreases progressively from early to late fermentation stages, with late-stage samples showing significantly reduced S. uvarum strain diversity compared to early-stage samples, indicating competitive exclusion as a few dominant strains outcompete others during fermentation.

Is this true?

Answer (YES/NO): NO